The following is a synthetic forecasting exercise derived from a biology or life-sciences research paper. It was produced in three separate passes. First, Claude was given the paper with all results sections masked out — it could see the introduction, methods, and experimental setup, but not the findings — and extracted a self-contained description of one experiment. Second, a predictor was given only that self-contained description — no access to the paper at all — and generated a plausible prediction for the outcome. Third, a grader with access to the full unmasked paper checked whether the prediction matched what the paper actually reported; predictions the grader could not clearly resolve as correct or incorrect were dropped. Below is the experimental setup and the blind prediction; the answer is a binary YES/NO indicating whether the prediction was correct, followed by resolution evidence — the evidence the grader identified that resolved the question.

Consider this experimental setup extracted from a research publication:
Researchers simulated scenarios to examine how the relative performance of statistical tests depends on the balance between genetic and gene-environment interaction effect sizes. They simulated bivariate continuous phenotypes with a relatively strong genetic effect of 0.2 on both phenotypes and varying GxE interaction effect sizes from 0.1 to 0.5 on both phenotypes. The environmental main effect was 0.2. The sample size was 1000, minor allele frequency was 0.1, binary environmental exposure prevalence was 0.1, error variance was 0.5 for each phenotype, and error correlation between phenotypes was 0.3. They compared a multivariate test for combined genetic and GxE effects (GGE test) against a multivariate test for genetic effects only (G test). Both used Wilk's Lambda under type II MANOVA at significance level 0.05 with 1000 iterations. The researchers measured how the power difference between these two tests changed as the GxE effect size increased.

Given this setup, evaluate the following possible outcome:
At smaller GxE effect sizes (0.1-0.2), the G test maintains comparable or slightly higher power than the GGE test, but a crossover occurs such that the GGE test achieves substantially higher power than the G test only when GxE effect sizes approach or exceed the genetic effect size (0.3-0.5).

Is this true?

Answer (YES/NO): NO